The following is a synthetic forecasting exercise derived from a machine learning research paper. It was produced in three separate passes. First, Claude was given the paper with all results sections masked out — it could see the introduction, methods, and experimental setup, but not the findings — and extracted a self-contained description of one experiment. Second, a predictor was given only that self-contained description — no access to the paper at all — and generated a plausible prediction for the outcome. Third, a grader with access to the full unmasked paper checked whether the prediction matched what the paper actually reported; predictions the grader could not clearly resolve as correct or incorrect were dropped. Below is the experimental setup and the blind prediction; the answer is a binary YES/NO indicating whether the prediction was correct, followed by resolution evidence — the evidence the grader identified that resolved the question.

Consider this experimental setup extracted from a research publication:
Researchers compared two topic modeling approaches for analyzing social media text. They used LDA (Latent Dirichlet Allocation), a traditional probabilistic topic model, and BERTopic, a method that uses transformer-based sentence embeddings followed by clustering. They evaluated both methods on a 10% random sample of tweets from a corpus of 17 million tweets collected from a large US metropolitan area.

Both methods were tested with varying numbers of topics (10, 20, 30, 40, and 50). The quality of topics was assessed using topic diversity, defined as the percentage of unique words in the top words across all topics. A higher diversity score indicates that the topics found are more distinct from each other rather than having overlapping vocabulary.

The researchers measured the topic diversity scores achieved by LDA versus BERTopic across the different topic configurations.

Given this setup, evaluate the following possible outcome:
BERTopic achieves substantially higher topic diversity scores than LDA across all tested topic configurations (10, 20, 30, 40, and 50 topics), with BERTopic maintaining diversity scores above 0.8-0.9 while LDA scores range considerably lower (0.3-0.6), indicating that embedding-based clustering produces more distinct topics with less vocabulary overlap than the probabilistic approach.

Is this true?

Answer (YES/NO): NO